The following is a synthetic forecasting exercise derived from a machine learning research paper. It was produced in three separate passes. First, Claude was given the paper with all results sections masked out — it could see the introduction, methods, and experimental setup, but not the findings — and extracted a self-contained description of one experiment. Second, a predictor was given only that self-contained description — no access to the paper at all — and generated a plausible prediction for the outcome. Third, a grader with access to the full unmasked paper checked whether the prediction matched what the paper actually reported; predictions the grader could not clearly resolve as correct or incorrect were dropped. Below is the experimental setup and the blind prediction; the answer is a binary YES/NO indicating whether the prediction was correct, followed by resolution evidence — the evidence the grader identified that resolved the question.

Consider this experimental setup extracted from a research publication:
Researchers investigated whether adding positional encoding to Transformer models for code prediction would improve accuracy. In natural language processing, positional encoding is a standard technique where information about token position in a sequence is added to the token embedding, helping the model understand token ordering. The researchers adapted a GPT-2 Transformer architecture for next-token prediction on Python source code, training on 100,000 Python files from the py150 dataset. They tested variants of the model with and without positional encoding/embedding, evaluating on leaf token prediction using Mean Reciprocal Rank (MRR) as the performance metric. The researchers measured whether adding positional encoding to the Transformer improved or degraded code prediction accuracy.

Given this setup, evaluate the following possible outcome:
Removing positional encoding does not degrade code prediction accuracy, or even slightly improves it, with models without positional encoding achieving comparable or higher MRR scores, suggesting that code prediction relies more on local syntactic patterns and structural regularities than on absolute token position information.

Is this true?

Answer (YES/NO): YES